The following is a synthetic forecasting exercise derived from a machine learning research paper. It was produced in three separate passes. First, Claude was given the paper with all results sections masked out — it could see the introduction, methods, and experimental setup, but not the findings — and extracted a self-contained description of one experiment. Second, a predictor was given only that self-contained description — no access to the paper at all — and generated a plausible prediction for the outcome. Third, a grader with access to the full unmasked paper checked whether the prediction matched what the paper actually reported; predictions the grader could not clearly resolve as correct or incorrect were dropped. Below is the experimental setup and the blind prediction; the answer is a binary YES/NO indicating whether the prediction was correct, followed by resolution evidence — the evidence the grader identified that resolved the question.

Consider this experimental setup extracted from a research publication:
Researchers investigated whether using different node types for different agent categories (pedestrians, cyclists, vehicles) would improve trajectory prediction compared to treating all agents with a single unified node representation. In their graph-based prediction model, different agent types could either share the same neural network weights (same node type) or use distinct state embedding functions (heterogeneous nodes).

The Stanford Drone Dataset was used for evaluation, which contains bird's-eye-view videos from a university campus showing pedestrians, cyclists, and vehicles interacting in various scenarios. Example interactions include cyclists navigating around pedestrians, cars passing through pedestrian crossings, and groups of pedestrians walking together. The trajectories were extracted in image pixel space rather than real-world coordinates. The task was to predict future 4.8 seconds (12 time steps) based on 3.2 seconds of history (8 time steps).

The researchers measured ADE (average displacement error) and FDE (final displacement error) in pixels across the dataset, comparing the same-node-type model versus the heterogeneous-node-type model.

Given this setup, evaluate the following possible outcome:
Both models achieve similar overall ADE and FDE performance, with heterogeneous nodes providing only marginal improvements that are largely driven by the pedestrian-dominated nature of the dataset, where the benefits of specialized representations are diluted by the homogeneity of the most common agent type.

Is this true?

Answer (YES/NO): NO